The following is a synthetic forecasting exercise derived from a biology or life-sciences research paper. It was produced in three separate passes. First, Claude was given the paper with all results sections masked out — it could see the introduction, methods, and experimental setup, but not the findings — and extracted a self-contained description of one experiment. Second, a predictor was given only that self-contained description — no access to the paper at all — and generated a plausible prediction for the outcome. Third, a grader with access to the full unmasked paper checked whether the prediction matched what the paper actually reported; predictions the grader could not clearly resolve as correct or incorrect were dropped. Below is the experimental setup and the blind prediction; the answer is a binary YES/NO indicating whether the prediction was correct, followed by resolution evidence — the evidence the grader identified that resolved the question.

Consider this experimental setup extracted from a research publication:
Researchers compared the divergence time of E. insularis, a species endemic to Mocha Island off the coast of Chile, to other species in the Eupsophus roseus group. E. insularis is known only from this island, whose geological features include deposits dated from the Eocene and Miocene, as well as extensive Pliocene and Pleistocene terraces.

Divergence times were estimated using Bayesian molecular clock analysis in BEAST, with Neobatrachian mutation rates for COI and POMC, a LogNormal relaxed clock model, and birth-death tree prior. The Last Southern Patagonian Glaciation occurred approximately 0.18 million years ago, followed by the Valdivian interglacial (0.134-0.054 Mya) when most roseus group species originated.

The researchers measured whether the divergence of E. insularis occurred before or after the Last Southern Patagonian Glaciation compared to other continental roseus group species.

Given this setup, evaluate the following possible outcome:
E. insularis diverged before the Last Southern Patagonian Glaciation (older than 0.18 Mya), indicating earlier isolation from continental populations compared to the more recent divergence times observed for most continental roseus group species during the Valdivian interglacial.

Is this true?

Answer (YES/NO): YES